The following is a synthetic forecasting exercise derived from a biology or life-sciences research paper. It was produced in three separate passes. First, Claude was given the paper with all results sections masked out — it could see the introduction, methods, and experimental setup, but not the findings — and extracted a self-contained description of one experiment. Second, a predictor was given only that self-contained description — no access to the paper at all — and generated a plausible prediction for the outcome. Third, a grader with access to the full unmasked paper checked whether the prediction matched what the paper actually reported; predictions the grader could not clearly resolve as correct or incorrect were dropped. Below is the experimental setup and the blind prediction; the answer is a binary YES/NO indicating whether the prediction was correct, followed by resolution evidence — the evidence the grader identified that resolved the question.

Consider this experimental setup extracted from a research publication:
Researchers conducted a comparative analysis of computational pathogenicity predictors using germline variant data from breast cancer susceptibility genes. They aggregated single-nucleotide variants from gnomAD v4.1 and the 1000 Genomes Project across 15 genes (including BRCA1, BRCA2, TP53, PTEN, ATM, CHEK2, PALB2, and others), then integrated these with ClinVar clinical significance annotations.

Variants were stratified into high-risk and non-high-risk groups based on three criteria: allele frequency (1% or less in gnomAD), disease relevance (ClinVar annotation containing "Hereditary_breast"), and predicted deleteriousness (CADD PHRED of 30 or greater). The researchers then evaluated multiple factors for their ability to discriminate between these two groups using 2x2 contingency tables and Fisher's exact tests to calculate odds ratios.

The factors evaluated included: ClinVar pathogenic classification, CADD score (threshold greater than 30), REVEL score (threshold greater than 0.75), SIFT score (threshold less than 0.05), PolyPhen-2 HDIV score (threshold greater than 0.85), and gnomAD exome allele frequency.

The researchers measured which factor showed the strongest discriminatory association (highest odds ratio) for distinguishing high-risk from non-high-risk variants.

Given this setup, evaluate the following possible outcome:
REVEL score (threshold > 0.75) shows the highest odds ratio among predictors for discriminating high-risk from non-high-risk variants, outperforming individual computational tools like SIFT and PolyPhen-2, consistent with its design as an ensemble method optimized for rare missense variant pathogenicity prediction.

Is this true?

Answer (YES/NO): NO